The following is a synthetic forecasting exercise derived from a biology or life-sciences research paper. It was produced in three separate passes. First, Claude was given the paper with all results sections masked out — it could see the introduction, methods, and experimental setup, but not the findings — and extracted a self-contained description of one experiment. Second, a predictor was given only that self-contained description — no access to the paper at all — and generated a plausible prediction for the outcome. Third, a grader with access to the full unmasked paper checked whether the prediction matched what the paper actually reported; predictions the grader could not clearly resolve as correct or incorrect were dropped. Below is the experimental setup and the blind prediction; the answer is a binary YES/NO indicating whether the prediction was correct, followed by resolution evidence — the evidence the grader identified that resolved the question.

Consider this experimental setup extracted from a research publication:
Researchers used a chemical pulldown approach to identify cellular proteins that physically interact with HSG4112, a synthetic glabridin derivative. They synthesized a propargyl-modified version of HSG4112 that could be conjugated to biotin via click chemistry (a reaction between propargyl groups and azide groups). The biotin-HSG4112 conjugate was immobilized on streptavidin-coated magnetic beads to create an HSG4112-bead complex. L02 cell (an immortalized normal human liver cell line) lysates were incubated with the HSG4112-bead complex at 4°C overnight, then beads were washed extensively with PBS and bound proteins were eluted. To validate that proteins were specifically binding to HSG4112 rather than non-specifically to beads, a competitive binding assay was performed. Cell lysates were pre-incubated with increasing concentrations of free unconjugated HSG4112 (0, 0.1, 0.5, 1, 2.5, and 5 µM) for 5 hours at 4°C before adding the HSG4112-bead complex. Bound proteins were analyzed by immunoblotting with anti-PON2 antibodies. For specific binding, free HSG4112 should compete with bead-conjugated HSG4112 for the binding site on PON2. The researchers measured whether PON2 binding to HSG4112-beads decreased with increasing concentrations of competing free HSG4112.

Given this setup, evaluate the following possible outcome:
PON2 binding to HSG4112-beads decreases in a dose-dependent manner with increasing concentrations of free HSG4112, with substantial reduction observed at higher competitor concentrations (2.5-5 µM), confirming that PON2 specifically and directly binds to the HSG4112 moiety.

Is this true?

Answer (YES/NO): YES